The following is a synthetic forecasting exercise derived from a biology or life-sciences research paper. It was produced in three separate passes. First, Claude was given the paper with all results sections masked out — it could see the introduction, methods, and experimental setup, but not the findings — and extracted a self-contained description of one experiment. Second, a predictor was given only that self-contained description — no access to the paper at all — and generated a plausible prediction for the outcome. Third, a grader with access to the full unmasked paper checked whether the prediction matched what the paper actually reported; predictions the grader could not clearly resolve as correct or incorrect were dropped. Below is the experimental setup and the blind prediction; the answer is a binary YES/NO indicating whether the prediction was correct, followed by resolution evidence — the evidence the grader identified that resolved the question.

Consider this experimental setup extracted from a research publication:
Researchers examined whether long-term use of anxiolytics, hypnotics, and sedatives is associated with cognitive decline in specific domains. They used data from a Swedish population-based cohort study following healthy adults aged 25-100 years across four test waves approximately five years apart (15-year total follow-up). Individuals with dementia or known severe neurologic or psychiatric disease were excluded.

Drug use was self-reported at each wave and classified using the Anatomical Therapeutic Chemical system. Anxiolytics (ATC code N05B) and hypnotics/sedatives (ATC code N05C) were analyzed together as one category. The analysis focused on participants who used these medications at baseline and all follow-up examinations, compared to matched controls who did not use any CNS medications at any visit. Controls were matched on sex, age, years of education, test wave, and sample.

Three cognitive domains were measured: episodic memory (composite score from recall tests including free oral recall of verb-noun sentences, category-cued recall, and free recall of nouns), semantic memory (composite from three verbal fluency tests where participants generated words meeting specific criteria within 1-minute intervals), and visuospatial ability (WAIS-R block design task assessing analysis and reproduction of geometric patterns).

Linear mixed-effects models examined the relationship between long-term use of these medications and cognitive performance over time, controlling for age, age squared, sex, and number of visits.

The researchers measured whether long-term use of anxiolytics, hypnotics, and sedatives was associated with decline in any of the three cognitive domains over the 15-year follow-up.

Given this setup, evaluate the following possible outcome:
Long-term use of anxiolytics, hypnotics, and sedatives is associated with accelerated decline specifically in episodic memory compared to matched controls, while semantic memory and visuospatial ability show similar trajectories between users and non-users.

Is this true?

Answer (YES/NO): NO